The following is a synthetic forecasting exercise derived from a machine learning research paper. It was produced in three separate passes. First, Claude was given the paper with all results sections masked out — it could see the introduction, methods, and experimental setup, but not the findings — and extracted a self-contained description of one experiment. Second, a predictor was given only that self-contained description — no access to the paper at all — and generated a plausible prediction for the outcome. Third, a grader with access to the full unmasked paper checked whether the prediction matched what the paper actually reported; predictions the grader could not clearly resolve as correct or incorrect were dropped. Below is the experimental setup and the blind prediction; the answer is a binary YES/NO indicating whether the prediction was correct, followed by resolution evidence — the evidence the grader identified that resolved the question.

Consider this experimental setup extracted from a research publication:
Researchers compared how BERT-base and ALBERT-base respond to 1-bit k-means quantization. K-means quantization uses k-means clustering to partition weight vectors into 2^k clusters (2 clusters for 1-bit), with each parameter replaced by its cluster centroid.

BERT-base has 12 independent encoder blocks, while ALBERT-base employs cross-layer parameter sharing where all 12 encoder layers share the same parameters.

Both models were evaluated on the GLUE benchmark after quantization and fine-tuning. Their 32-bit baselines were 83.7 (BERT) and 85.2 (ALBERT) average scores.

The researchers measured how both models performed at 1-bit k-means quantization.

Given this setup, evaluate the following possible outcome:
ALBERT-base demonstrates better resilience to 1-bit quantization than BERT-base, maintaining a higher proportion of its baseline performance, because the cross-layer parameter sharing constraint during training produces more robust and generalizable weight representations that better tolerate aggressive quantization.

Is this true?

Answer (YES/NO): NO